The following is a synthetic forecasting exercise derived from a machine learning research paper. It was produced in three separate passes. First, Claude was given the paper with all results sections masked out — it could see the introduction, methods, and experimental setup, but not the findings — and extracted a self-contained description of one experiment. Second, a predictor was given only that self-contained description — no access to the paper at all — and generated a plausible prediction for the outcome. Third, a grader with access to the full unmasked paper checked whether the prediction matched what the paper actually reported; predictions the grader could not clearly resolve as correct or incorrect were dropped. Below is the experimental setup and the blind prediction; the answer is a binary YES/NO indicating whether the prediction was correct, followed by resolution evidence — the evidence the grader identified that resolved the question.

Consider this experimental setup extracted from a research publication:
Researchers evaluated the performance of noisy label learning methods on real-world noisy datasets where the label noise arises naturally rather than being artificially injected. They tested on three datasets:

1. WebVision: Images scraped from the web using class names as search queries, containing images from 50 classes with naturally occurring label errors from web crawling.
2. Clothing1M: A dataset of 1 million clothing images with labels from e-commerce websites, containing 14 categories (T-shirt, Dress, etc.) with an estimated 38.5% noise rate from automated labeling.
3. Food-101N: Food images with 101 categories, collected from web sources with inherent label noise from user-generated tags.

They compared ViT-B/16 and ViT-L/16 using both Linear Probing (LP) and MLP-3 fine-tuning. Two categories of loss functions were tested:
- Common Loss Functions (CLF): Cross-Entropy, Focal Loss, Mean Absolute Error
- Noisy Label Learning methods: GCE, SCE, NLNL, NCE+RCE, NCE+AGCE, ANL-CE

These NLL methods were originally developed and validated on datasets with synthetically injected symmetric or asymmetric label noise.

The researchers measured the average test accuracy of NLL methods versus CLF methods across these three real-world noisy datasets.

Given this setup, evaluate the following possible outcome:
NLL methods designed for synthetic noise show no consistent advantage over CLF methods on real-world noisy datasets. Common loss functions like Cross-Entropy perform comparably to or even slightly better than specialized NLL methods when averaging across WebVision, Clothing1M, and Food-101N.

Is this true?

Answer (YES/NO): YES